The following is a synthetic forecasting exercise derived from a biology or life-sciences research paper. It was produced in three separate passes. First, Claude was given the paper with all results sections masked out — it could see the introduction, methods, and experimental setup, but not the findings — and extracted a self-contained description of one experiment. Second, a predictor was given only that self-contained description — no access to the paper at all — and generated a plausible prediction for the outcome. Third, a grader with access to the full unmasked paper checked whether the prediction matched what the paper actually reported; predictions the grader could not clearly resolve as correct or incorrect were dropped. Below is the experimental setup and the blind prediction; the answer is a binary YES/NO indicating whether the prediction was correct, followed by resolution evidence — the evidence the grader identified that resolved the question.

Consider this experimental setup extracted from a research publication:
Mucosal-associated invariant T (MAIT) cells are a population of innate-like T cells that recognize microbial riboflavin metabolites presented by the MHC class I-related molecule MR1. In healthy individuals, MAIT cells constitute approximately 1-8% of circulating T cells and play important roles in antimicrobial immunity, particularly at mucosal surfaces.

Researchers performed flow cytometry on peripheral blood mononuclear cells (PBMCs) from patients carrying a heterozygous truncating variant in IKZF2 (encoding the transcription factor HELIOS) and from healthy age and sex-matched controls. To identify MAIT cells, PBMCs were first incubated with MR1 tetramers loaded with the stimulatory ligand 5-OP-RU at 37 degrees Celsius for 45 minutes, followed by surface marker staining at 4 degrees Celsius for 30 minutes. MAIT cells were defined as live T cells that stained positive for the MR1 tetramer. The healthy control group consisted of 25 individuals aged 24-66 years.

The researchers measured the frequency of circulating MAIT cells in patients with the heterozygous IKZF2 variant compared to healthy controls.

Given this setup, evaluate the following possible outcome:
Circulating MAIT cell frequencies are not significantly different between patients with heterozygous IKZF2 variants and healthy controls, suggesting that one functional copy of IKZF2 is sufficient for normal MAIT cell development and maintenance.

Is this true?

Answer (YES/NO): NO